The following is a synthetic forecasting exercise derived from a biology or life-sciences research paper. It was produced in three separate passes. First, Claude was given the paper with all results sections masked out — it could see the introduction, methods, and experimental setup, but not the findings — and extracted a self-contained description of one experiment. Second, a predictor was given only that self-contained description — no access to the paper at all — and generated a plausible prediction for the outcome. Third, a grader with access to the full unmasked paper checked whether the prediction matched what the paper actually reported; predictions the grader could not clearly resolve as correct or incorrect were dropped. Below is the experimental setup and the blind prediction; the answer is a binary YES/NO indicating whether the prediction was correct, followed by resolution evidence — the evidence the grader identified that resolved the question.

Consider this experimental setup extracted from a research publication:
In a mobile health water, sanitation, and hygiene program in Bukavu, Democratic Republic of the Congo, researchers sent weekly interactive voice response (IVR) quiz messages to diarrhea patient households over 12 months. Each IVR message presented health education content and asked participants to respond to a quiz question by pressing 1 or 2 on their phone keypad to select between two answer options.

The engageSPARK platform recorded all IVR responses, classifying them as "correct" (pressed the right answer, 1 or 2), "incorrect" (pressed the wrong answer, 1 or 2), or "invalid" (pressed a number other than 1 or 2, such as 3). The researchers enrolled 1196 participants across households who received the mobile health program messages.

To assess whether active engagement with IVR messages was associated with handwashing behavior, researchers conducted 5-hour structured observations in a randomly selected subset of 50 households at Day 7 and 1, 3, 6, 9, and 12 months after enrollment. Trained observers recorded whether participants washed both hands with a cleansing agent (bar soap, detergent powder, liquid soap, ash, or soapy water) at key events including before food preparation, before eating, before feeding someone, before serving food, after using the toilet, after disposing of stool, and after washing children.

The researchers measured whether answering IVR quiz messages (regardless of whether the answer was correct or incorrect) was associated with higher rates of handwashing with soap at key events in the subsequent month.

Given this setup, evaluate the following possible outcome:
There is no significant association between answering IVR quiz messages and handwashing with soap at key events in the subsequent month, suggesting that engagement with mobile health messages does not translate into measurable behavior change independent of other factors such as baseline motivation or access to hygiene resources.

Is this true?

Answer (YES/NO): YES